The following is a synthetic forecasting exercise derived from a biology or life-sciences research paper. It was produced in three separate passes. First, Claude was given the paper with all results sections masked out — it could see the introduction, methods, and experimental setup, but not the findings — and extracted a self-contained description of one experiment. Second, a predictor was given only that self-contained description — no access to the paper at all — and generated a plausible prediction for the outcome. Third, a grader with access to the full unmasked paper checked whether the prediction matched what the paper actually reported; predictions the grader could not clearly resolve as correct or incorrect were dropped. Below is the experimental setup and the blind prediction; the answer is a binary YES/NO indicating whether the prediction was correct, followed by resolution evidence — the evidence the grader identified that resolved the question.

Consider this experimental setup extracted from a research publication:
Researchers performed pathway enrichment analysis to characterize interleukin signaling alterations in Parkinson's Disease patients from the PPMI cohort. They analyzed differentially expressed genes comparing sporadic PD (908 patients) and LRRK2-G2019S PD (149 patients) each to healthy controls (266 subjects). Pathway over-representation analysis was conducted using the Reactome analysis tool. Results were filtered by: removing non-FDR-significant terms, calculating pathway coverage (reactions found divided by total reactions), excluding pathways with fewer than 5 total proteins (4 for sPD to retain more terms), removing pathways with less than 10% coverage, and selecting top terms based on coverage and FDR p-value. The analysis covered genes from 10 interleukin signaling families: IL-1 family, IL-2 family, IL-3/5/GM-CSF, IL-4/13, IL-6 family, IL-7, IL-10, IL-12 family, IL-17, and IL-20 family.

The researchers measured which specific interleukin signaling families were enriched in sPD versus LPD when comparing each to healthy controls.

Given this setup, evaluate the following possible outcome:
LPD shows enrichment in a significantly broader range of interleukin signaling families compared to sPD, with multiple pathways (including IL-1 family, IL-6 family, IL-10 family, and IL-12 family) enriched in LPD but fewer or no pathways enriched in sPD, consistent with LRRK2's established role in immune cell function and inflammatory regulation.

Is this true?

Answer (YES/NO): NO